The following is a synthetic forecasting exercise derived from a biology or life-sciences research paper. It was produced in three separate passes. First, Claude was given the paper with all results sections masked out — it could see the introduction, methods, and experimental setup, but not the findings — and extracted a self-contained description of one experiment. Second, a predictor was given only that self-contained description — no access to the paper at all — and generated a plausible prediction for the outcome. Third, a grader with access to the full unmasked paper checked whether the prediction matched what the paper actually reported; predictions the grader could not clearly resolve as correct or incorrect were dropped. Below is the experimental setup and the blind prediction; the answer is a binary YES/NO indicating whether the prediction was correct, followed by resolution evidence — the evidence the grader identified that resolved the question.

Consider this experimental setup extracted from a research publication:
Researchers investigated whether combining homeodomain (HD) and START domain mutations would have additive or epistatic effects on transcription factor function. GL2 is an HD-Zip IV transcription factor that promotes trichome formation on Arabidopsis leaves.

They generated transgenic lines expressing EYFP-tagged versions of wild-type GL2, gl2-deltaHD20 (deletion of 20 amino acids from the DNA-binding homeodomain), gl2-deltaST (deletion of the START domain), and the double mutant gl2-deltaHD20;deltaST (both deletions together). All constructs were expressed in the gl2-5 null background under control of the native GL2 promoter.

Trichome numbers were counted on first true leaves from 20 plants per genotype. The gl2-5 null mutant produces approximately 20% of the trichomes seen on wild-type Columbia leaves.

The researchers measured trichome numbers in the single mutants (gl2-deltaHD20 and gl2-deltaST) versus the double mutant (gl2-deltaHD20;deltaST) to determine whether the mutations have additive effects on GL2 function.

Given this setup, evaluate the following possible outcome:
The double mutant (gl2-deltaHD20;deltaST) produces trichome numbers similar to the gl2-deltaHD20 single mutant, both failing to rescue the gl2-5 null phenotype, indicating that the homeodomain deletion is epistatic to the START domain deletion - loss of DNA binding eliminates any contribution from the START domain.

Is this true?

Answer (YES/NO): NO